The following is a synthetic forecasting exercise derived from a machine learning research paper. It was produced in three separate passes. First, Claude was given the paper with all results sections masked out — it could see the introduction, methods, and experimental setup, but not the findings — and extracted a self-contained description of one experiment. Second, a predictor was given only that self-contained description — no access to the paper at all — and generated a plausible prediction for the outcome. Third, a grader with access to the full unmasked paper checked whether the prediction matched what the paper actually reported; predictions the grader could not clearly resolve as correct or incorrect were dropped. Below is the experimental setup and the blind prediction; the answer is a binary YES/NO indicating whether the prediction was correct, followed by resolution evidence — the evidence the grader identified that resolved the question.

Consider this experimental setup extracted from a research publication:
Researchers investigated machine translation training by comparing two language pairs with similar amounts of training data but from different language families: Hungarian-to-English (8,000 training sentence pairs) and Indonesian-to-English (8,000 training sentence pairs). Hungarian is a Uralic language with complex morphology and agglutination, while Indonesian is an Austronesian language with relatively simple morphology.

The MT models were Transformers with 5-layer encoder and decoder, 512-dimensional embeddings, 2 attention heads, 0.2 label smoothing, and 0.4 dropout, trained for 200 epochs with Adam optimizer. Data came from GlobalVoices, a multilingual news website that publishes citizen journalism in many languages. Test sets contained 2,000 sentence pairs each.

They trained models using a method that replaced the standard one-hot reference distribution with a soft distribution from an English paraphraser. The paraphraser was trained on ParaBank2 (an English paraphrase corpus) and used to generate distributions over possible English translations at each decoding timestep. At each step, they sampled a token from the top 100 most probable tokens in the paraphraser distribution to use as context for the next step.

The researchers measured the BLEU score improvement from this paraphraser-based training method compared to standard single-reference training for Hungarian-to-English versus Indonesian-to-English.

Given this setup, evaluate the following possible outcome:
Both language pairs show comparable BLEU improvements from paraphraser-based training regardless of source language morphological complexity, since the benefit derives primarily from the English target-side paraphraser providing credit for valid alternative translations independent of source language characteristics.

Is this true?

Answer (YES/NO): NO